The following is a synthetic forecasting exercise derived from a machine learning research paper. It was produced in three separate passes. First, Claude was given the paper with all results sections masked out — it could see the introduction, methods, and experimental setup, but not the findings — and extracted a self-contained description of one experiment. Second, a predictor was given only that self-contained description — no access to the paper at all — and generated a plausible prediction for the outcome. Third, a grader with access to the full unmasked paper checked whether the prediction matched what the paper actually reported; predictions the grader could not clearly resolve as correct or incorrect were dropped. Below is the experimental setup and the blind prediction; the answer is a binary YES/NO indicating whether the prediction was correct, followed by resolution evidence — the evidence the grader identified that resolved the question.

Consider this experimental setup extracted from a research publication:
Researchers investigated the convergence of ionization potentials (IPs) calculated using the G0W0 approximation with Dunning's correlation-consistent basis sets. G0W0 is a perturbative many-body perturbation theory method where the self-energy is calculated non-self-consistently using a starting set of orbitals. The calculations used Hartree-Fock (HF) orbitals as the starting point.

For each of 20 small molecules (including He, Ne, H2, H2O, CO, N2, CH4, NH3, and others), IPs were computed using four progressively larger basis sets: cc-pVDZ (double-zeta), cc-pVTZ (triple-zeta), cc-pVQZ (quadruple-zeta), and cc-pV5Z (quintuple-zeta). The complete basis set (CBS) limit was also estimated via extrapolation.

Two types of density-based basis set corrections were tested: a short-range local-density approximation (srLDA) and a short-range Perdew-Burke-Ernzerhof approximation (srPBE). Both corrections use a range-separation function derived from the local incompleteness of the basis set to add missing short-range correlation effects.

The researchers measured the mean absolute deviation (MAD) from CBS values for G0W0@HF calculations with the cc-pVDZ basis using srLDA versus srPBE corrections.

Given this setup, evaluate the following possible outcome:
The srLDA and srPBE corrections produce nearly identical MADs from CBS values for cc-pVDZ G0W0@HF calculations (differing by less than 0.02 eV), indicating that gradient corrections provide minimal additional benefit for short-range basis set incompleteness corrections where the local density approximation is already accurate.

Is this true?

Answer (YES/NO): NO